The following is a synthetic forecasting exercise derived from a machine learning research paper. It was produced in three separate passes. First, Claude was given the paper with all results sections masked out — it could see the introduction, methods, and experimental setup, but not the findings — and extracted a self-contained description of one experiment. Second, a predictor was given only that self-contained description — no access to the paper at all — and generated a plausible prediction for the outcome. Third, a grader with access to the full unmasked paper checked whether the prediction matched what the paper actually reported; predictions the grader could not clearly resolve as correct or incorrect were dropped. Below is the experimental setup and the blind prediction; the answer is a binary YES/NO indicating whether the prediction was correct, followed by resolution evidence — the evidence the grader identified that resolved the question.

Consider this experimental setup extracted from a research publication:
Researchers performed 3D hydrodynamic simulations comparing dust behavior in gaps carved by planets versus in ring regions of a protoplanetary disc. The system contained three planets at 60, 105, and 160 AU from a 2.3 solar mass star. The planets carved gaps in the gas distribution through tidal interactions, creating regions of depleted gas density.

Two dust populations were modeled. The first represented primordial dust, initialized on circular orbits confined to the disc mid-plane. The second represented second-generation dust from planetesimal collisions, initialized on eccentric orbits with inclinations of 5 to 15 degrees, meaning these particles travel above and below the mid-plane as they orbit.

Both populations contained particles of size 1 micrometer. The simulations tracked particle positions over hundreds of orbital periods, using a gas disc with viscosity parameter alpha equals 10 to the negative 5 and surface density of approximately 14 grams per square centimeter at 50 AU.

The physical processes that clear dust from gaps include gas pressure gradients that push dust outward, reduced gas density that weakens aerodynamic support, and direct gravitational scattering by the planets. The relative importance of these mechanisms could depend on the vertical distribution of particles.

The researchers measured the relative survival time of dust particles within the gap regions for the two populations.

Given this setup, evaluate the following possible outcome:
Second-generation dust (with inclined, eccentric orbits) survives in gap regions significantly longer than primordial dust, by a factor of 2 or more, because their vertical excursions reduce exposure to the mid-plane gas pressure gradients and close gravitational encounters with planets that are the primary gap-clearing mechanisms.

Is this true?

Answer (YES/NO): NO